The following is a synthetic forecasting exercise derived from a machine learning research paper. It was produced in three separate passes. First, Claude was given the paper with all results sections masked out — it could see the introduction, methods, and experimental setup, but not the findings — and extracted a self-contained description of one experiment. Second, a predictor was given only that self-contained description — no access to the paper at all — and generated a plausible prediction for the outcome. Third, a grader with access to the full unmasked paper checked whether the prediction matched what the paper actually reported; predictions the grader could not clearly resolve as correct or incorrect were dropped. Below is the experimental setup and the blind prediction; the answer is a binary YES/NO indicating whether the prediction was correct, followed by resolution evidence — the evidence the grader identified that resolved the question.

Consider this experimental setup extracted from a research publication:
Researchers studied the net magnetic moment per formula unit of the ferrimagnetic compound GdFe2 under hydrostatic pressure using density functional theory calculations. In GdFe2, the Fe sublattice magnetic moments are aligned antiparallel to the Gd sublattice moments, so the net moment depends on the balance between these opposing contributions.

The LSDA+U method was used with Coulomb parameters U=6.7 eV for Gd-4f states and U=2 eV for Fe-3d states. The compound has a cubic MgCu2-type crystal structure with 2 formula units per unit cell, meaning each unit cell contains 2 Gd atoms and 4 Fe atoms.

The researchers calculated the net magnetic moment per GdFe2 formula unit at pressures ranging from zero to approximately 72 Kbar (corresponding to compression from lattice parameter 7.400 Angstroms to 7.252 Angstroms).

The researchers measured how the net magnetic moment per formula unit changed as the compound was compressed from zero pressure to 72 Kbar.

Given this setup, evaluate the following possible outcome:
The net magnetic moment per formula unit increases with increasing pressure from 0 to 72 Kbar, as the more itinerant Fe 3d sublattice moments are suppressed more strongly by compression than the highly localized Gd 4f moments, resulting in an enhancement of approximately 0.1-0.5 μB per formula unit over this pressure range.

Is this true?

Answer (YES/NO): YES